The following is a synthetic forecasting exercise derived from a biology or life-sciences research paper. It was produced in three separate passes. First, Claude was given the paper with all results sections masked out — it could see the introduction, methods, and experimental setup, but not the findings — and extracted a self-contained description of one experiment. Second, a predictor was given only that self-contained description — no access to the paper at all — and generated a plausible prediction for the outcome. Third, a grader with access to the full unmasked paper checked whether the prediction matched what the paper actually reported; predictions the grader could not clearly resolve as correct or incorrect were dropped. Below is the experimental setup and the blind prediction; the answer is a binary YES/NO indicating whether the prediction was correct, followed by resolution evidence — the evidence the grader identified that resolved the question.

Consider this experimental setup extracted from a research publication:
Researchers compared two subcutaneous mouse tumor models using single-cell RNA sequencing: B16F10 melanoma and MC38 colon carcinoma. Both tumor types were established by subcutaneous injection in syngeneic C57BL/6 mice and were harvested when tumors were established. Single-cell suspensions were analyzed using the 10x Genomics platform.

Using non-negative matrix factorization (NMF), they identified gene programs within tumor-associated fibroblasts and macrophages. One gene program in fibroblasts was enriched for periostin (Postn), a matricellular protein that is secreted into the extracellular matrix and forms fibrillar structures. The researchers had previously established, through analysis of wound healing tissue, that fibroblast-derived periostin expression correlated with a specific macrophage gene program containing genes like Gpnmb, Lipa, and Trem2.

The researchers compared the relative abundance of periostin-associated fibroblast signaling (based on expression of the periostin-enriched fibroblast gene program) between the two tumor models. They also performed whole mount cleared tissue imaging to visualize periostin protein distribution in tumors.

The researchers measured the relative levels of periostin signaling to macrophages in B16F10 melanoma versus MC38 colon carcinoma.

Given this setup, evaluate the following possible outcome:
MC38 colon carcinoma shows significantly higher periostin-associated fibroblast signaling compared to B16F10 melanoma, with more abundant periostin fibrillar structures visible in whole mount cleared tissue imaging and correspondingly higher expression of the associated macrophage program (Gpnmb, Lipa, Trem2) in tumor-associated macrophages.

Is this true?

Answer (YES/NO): NO